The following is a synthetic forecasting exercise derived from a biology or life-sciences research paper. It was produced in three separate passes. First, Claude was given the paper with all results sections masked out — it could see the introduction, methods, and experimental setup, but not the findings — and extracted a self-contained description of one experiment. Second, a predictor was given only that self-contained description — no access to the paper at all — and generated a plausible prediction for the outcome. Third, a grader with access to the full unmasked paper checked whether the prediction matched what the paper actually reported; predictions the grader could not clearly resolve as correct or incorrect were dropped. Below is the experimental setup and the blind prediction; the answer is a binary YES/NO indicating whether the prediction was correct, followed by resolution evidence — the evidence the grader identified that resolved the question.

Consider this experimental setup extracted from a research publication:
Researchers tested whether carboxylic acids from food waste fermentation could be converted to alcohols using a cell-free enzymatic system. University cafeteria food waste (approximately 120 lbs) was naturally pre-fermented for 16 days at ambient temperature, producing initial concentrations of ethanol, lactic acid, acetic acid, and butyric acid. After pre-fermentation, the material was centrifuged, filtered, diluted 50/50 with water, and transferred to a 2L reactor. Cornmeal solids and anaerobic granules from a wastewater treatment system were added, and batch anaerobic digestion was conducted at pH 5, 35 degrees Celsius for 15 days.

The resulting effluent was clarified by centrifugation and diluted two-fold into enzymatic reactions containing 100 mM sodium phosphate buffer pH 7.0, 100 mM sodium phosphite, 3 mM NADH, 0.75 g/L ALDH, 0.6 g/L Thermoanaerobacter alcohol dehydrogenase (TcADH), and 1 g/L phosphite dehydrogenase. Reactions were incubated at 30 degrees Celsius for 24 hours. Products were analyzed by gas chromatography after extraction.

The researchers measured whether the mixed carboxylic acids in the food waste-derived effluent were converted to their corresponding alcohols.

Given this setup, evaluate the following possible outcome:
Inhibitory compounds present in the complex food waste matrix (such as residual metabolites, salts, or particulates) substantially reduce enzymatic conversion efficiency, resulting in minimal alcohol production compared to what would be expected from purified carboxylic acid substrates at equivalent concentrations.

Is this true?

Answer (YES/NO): NO